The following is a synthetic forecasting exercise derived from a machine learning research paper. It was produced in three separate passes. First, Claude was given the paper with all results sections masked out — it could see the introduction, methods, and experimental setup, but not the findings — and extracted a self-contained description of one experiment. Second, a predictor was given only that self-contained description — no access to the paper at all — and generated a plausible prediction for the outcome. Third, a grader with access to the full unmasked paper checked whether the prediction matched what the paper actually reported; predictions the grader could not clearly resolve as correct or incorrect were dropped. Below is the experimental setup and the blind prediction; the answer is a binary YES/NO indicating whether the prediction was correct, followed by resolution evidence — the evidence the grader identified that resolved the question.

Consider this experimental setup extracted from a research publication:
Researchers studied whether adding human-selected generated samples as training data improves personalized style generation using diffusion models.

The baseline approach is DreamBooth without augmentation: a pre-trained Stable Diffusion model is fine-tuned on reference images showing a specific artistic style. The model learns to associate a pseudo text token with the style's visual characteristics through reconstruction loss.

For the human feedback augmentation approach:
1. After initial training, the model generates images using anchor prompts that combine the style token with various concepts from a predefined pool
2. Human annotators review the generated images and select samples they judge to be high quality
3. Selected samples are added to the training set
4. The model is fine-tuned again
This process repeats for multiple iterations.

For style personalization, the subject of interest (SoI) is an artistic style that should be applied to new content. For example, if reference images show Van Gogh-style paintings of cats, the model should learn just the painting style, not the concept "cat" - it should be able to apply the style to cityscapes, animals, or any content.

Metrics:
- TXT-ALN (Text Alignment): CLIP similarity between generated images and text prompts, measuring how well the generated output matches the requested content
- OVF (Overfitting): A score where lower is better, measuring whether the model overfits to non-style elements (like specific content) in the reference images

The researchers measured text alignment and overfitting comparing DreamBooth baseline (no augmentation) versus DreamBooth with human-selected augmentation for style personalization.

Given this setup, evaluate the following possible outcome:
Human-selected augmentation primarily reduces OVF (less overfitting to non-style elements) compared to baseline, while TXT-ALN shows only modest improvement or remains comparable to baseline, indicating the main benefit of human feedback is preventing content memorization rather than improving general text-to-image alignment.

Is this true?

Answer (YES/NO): NO